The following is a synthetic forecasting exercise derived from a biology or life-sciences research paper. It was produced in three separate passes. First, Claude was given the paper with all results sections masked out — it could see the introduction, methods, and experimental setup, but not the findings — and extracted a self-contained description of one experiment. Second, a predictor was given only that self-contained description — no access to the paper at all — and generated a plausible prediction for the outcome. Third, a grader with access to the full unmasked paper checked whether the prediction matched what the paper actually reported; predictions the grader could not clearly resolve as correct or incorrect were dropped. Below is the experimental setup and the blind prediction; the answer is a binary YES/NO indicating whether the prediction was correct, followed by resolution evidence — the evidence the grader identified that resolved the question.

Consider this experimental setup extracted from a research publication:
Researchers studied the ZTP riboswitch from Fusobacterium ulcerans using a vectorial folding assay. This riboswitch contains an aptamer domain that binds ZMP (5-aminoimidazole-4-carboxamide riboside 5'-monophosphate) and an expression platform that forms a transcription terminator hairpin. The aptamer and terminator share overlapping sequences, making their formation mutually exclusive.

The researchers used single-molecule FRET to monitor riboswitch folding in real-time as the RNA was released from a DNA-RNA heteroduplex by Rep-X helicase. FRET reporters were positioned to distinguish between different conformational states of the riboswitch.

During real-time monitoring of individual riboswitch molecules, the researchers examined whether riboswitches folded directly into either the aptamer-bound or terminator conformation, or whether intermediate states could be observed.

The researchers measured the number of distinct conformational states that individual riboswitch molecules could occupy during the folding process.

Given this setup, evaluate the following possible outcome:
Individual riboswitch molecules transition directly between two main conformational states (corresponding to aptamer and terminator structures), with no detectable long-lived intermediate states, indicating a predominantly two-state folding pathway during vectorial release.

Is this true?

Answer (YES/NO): NO